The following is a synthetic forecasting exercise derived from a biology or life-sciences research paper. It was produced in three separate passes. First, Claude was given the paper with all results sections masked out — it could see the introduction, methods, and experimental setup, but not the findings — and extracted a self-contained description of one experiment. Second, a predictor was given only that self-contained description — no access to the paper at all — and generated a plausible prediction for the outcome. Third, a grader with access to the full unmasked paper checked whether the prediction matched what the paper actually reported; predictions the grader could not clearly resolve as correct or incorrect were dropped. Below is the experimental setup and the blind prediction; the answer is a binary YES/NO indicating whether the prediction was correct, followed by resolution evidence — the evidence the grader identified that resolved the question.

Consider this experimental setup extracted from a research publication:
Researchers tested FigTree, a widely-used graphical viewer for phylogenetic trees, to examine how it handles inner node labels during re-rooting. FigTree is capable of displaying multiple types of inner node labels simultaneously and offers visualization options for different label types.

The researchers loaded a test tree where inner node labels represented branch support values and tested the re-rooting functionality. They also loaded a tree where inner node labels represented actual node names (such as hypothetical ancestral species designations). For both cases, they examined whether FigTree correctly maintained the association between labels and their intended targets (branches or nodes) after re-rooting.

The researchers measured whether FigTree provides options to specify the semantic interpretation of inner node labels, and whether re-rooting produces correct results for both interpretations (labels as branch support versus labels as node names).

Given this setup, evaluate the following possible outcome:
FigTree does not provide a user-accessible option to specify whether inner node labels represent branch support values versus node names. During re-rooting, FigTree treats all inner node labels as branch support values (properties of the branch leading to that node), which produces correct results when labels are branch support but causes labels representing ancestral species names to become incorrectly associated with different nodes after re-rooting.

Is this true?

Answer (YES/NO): YES